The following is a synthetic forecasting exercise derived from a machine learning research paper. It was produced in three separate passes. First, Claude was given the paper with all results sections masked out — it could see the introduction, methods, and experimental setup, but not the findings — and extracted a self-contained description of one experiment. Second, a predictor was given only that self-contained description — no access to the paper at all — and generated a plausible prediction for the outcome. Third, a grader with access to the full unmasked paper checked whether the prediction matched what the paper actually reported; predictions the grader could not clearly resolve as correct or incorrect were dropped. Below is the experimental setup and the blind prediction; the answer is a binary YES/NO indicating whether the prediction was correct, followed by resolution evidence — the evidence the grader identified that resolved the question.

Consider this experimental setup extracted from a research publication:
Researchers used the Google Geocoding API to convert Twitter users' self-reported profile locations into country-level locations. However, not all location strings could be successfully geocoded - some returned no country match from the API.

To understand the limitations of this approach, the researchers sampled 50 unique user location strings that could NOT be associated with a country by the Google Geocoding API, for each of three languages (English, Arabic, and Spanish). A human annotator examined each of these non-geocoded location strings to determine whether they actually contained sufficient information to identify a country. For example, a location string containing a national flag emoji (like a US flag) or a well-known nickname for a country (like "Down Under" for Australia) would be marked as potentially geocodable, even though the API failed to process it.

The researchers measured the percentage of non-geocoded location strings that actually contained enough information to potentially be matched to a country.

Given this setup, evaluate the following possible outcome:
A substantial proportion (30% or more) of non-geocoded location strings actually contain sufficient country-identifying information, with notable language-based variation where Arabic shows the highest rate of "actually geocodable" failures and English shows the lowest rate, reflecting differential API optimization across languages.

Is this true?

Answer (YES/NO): NO